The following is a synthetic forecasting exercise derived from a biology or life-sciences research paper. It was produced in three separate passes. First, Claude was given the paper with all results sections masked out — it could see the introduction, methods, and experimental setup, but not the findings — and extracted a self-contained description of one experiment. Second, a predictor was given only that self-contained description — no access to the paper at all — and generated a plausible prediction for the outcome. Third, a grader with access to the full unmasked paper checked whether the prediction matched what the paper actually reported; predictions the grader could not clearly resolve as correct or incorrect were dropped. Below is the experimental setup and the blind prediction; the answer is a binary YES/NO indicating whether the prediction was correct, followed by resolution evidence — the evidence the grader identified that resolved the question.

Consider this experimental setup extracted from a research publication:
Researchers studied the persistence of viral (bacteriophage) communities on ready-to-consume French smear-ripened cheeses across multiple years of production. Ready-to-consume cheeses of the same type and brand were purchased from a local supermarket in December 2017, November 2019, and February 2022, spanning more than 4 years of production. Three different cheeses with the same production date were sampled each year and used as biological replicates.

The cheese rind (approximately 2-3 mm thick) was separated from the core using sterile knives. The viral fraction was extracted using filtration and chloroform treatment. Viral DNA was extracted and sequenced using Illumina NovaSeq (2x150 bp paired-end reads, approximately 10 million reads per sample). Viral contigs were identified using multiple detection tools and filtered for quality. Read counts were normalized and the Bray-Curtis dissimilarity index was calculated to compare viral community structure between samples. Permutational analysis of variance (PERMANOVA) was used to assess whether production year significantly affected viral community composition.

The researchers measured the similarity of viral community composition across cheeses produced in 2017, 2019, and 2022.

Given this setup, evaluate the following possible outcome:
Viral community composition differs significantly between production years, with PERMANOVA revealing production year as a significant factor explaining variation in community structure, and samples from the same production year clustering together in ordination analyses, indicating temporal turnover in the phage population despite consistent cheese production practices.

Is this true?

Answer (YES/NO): NO